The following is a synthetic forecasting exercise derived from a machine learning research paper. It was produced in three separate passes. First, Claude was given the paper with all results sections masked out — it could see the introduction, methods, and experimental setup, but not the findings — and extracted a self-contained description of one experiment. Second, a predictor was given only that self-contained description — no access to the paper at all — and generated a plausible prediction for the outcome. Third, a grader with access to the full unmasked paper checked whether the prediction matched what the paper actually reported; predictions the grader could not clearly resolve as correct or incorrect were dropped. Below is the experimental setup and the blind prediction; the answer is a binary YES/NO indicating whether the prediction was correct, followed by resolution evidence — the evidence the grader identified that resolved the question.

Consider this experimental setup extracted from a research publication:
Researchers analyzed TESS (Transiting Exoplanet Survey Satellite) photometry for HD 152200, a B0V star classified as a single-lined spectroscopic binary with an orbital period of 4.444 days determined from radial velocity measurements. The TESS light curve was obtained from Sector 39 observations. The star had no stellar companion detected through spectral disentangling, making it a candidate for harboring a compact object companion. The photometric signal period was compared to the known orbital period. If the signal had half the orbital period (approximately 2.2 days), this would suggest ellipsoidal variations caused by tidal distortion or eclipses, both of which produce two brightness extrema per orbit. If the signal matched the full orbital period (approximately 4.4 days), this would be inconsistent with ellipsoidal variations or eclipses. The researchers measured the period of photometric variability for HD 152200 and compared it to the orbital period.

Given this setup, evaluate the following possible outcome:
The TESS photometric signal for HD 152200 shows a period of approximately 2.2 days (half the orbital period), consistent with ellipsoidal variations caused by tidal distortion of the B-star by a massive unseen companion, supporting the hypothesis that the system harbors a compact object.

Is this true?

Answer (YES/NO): NO